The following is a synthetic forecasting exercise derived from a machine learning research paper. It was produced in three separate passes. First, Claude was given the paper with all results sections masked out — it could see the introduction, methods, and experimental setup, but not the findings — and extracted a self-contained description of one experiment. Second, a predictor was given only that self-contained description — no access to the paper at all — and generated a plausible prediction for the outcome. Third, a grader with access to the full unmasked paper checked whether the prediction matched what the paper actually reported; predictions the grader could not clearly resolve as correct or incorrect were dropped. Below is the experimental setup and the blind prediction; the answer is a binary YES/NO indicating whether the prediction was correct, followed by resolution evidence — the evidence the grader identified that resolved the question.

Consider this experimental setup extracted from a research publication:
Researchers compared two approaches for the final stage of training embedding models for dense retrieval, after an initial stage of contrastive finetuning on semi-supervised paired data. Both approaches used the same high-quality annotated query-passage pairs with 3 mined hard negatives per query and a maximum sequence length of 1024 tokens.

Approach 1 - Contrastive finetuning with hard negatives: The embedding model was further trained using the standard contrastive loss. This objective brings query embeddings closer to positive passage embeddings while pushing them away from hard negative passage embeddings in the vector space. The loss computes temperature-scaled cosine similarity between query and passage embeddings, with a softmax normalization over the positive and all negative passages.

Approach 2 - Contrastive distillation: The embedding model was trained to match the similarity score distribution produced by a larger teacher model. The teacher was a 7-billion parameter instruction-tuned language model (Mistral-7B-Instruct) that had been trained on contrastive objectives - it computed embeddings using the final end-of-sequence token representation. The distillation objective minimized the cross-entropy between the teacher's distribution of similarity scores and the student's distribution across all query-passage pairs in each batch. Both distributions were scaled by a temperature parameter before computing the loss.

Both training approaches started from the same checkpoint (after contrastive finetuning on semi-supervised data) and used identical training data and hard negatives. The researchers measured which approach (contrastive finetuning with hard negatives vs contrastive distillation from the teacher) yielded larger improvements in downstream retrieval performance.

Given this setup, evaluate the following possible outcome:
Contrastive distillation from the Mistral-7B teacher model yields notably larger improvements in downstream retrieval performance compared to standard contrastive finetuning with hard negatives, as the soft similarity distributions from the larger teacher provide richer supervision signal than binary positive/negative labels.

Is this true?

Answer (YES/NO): YES